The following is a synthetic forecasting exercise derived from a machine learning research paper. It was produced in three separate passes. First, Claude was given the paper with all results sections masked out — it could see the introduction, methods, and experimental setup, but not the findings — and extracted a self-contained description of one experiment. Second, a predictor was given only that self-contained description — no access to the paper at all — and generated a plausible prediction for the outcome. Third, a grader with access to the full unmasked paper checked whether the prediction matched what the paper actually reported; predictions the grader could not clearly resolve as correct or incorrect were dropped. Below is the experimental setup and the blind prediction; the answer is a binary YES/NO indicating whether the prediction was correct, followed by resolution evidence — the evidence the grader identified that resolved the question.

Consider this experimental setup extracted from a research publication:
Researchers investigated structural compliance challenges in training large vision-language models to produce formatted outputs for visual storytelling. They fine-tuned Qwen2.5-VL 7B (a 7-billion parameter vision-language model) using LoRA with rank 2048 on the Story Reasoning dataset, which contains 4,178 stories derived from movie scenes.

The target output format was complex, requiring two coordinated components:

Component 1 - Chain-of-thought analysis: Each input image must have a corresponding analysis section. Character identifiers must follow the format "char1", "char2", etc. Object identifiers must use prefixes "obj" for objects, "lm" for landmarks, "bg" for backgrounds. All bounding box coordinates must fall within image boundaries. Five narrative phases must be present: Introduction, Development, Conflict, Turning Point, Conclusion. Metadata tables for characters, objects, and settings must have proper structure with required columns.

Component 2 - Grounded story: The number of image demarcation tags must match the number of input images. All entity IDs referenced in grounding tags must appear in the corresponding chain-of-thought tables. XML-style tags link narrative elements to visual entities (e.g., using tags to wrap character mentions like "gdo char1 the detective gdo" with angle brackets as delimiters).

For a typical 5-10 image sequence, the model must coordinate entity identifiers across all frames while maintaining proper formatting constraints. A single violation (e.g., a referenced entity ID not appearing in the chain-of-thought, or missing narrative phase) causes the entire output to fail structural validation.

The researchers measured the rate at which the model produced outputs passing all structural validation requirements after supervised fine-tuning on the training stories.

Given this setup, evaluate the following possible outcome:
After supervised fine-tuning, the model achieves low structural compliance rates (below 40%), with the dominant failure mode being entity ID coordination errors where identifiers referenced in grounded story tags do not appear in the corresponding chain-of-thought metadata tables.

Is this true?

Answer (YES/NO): NO